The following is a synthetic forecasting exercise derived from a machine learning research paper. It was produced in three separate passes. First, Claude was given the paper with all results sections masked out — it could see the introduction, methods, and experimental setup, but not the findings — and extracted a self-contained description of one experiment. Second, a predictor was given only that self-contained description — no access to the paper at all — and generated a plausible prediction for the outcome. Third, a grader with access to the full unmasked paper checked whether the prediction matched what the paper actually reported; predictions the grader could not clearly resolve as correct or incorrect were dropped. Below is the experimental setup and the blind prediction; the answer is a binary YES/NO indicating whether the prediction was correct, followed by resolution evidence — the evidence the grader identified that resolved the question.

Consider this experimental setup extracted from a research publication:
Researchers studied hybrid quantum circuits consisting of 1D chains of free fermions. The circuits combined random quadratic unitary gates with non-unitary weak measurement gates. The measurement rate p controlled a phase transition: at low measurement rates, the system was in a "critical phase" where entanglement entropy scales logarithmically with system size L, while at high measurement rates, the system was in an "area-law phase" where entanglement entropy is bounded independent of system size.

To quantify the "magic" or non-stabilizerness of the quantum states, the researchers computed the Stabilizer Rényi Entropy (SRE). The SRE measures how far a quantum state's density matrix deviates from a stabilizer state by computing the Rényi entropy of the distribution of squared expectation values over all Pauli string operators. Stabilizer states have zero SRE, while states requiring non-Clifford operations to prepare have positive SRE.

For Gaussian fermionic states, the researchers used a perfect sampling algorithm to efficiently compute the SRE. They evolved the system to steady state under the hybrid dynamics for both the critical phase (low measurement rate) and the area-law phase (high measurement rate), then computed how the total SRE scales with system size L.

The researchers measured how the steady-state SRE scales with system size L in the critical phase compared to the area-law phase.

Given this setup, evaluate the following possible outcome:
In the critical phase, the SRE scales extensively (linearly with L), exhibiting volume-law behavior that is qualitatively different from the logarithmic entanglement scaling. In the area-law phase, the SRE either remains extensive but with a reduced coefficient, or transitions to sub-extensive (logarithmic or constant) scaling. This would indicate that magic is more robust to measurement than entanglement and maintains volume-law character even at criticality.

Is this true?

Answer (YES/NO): YES